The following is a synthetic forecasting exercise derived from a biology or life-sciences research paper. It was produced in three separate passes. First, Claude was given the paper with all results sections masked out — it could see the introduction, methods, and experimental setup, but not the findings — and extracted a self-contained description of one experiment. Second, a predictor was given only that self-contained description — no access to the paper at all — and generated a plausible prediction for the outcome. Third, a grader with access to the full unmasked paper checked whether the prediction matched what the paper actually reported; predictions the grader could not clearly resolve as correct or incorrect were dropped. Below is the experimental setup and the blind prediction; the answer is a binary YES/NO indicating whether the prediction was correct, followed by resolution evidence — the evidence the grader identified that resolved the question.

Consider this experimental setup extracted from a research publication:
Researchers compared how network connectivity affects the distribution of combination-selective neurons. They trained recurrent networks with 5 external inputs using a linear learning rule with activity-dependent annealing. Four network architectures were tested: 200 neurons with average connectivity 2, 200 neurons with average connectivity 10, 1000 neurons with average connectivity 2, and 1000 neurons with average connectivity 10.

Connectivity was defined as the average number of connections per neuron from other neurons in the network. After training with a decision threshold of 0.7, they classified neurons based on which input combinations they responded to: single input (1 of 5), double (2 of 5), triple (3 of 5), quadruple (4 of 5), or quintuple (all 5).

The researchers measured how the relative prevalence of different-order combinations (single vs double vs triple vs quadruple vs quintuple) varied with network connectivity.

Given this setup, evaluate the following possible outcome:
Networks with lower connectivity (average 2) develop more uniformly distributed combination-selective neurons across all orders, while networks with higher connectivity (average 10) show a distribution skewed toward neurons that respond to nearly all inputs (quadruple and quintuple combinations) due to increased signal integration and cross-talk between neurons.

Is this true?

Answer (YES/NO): NO